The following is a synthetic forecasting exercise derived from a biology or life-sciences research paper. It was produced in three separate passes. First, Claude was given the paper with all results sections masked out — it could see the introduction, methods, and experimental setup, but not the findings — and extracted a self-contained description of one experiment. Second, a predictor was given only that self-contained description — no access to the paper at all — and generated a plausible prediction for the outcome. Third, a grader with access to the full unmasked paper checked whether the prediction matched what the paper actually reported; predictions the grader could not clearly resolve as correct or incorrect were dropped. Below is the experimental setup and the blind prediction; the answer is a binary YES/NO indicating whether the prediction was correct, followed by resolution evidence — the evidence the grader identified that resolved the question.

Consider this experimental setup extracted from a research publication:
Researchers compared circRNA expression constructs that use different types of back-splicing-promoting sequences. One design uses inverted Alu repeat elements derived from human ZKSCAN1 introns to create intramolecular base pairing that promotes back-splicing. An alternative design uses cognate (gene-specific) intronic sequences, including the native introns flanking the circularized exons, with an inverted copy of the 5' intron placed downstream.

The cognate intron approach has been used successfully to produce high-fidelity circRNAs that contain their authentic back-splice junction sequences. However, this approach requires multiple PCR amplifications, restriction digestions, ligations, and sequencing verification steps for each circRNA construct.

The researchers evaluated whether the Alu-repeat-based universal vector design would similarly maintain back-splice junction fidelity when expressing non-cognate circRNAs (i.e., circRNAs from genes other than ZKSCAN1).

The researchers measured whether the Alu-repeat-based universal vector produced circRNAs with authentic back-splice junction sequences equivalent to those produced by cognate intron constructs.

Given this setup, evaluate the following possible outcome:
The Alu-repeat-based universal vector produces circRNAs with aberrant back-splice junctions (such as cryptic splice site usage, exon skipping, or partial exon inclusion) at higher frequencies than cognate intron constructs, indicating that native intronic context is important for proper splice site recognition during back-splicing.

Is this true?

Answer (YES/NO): NO